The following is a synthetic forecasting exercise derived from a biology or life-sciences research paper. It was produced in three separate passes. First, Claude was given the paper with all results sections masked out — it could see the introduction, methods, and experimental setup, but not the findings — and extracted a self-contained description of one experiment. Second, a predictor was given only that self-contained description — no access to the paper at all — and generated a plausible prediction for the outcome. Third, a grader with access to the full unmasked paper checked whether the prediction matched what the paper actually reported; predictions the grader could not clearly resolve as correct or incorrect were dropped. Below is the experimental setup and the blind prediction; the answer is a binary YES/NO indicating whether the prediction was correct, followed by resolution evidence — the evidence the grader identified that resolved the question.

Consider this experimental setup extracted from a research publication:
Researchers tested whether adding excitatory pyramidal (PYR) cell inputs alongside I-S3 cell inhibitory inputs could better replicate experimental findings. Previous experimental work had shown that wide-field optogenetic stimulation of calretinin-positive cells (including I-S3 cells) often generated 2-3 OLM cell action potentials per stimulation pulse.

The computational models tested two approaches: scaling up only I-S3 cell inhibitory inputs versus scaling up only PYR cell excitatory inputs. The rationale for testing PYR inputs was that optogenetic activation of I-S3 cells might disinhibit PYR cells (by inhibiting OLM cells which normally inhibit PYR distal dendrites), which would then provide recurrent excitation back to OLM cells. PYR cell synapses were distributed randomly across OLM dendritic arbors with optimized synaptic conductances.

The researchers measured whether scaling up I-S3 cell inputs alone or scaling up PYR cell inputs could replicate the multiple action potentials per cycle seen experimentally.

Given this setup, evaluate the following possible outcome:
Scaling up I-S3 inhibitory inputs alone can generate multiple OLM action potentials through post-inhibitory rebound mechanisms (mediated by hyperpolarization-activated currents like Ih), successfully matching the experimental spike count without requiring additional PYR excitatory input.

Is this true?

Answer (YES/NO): NO